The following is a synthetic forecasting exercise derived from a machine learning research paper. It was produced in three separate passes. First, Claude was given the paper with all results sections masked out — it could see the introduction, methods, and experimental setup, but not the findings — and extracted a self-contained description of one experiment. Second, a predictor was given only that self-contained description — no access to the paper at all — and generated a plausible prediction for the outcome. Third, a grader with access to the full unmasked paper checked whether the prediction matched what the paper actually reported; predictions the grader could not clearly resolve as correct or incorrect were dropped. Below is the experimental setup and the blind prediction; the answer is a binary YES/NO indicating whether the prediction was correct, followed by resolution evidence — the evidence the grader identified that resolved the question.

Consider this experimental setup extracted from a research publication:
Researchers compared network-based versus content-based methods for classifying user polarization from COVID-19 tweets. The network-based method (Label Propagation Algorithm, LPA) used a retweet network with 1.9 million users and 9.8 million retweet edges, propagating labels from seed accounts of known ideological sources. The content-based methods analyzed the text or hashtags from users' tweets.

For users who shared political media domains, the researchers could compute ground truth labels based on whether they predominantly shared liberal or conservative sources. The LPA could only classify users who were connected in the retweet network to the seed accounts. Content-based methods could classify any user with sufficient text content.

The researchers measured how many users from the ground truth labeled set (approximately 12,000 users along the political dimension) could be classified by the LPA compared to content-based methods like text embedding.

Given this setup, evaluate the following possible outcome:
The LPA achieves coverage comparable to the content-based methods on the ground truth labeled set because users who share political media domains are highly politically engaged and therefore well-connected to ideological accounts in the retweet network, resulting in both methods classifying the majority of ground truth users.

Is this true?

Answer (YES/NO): NO